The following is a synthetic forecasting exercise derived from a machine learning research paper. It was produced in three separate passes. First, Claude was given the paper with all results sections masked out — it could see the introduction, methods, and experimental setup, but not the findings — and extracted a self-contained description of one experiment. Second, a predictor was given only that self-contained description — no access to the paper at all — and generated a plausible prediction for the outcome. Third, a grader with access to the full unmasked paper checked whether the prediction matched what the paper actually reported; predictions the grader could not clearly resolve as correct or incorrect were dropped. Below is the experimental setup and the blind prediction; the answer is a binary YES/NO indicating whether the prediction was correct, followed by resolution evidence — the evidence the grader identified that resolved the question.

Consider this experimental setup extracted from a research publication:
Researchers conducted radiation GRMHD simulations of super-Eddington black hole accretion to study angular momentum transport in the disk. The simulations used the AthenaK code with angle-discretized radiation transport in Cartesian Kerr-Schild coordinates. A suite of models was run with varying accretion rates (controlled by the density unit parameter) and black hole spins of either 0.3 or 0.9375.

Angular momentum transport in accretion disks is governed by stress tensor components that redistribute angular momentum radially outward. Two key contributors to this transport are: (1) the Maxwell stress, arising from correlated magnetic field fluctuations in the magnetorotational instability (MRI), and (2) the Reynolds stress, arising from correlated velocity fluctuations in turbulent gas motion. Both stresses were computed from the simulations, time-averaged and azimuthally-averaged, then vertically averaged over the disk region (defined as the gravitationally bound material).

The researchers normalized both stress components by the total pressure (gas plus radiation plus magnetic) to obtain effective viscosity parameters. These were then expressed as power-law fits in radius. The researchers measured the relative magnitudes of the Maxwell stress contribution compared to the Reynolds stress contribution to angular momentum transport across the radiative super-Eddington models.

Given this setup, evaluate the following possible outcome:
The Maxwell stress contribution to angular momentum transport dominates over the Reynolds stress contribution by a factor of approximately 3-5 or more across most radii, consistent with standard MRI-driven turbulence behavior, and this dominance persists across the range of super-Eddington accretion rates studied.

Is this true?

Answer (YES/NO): NO